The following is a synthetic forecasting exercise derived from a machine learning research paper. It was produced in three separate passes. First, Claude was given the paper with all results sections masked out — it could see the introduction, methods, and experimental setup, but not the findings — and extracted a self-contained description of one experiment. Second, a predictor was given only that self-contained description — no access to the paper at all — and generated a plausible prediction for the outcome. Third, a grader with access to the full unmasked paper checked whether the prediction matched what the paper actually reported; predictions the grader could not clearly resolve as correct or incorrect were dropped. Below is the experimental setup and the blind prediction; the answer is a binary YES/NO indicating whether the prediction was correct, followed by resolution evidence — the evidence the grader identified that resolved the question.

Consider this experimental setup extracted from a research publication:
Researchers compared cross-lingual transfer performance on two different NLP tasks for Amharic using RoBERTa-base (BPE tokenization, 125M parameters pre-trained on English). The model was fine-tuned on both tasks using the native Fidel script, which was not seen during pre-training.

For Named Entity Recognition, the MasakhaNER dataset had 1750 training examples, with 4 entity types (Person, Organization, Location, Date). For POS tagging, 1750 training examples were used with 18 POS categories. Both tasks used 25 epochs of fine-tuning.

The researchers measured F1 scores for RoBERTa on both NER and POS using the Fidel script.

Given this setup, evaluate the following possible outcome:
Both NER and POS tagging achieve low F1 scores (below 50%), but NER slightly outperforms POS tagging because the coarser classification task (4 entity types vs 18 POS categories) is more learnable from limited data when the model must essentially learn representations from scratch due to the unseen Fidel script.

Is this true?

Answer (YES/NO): NO